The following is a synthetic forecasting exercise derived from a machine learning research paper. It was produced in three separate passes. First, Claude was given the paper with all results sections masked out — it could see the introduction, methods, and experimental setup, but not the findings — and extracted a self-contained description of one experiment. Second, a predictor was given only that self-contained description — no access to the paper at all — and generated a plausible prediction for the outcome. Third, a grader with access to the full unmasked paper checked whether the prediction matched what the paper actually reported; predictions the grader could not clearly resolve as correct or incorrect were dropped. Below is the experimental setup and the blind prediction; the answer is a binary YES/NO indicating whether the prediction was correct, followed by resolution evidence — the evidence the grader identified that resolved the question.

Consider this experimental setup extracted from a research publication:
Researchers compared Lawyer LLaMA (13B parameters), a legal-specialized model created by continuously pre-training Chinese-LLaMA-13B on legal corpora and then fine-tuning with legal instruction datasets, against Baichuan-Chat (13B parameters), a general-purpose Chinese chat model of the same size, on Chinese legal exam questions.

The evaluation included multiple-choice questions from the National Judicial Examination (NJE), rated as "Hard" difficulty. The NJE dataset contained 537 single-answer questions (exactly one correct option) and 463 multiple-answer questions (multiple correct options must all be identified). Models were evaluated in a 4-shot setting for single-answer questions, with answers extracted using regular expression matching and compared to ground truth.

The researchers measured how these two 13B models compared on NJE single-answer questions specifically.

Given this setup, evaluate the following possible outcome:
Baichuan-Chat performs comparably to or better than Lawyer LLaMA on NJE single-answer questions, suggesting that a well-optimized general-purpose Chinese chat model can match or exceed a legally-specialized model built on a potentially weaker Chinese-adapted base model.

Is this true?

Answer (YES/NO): NO